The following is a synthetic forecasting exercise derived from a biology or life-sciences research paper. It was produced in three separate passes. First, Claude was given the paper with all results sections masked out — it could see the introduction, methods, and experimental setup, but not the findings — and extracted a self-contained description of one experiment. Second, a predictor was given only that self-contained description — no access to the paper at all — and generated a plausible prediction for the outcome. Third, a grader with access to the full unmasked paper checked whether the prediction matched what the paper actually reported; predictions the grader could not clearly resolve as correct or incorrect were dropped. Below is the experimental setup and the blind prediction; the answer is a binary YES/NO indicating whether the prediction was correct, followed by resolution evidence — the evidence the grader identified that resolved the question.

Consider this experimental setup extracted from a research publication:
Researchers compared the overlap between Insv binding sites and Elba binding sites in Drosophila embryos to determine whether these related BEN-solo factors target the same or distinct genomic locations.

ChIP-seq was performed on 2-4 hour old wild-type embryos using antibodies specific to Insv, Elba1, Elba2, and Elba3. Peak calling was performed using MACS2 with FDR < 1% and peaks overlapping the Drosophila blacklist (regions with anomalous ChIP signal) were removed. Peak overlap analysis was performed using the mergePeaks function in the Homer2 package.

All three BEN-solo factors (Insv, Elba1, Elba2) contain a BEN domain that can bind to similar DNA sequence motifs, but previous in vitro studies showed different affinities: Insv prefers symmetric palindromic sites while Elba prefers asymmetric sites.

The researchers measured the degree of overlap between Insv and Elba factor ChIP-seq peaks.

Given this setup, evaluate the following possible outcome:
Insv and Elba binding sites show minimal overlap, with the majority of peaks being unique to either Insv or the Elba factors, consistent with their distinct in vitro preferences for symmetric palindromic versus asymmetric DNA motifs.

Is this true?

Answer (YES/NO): NO